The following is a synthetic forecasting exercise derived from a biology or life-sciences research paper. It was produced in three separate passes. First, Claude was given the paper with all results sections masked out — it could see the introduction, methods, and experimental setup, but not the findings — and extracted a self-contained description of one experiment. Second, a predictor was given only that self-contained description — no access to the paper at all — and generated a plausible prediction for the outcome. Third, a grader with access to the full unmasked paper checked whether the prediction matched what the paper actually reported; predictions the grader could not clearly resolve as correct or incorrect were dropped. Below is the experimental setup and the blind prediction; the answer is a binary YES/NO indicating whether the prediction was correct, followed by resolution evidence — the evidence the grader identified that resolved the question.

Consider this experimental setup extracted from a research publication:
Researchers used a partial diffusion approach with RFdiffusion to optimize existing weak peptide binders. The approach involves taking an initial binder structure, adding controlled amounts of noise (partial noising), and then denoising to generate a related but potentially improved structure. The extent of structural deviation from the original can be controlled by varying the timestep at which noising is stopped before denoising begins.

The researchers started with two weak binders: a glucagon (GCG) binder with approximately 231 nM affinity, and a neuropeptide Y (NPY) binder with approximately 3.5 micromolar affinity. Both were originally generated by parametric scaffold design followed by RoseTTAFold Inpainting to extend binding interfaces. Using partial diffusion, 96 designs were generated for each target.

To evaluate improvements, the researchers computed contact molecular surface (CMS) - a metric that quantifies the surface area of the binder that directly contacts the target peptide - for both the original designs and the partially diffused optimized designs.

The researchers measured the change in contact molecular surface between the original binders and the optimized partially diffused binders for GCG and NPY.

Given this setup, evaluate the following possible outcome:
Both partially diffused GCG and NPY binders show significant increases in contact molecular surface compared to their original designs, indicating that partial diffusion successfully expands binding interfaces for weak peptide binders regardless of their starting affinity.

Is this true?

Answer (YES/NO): YES